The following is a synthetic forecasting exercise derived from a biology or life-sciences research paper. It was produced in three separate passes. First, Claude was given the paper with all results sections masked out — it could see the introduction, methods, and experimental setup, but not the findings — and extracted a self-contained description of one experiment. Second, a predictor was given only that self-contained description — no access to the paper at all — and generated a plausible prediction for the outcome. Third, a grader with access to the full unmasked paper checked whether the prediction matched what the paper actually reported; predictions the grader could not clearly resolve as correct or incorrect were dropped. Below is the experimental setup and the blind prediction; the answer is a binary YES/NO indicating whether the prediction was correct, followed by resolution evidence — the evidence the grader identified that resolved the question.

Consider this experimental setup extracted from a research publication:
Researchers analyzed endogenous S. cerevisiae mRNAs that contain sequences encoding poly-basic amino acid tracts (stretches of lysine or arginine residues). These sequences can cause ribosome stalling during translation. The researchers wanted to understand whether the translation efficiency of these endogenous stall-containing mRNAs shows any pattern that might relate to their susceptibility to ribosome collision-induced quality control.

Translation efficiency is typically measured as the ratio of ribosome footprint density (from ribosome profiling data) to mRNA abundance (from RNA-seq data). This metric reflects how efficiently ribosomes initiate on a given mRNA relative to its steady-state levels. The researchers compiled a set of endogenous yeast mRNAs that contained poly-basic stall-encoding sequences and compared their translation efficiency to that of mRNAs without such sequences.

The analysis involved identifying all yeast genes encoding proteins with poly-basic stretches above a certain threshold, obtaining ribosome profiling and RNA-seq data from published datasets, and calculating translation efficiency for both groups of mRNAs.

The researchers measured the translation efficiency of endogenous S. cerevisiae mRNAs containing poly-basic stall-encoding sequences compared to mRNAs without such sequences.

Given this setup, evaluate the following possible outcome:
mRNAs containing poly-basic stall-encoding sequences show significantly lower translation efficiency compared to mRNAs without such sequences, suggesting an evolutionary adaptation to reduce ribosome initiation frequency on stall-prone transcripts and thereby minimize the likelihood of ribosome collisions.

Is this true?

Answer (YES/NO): YES